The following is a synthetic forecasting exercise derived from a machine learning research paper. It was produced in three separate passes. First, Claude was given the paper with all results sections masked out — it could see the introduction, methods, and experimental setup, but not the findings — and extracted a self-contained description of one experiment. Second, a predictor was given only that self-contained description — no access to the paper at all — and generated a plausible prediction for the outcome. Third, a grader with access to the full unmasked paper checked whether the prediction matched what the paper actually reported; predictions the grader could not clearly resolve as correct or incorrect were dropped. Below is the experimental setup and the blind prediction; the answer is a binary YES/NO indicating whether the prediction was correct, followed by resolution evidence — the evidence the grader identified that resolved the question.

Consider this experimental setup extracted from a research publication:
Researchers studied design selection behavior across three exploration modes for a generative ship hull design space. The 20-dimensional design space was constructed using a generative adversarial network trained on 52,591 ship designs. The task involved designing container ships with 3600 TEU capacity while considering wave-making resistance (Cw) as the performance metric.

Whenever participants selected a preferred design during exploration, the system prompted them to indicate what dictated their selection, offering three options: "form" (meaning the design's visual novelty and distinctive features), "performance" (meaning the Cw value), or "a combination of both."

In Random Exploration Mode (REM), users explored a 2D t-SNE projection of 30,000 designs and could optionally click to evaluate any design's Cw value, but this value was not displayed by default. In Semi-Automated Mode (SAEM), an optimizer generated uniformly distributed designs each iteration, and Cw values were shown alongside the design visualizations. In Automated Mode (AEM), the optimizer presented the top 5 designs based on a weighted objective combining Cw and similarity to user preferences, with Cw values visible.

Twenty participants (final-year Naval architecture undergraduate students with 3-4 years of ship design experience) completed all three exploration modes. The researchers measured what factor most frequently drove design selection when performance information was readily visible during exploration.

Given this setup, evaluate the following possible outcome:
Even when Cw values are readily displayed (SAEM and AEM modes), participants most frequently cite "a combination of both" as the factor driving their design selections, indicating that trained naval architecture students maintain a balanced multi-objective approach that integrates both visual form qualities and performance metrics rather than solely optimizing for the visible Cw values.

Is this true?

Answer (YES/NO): NO